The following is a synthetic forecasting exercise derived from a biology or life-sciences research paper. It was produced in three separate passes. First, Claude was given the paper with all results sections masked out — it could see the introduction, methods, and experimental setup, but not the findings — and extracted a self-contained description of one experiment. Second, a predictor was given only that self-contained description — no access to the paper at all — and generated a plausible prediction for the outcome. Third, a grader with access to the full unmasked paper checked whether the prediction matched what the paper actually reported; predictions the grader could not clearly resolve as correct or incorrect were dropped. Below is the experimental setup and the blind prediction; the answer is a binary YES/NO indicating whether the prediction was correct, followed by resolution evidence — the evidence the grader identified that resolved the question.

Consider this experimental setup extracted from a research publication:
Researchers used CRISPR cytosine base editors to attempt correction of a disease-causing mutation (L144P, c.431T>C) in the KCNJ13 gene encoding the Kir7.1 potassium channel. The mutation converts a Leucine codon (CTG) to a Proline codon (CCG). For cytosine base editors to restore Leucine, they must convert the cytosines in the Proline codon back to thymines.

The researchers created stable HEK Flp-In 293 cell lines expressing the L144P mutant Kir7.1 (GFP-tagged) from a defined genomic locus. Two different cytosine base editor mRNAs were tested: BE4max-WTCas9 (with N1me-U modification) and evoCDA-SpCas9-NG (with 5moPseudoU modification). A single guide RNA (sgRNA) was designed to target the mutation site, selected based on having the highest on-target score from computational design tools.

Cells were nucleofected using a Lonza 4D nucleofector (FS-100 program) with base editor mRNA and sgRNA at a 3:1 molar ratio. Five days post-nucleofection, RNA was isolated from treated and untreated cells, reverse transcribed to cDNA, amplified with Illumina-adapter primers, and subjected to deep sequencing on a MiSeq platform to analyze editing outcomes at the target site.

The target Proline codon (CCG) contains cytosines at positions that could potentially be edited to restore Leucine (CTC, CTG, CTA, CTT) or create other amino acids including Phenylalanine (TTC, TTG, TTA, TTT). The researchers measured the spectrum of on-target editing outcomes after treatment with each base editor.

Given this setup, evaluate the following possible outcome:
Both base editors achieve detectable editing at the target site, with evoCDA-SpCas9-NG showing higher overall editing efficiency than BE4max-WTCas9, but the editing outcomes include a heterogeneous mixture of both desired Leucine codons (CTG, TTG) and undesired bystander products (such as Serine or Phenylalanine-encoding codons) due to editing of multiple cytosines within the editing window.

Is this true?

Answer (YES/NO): YES